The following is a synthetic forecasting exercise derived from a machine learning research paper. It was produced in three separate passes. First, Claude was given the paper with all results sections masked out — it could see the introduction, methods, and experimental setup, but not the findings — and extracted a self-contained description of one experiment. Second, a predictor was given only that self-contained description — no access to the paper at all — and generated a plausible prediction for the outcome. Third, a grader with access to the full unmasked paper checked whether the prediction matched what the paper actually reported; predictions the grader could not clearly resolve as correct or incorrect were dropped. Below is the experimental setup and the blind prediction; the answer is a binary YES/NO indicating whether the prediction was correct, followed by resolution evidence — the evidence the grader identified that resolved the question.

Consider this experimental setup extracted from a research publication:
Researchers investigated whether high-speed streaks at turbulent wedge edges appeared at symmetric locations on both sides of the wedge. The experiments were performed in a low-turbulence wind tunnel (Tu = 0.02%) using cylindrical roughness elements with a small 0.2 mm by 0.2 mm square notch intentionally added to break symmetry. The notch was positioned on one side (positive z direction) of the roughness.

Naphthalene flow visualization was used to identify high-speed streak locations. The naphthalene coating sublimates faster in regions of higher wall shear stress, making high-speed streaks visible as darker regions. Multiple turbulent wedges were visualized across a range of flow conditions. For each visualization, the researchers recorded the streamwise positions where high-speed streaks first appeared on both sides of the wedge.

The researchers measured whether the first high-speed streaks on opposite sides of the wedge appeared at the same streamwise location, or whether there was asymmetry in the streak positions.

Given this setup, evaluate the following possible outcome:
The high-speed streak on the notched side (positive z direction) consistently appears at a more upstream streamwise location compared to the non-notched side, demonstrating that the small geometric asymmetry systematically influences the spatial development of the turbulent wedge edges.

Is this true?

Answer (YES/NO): NO